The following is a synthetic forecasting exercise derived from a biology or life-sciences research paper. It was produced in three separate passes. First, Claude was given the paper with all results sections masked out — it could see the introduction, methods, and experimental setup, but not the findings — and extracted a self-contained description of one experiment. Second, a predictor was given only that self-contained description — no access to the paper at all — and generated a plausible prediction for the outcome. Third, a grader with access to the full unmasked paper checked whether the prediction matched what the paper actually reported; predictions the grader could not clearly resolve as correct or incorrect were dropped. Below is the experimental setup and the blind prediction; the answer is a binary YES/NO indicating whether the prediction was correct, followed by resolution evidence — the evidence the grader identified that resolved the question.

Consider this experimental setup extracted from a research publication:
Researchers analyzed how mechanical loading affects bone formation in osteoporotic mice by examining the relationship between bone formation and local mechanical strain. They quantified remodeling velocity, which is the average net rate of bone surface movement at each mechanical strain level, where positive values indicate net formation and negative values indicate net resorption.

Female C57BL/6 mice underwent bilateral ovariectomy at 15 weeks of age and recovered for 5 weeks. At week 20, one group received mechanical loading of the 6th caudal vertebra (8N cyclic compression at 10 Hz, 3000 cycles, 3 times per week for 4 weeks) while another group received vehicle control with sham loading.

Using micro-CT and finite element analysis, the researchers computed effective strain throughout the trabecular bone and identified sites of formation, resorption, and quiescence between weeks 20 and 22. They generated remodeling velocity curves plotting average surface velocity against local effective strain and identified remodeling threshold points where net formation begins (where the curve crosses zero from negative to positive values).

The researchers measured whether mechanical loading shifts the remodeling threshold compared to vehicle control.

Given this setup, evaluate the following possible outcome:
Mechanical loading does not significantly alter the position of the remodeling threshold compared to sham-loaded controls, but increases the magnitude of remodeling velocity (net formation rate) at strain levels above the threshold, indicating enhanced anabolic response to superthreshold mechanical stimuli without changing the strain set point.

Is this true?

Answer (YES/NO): NO